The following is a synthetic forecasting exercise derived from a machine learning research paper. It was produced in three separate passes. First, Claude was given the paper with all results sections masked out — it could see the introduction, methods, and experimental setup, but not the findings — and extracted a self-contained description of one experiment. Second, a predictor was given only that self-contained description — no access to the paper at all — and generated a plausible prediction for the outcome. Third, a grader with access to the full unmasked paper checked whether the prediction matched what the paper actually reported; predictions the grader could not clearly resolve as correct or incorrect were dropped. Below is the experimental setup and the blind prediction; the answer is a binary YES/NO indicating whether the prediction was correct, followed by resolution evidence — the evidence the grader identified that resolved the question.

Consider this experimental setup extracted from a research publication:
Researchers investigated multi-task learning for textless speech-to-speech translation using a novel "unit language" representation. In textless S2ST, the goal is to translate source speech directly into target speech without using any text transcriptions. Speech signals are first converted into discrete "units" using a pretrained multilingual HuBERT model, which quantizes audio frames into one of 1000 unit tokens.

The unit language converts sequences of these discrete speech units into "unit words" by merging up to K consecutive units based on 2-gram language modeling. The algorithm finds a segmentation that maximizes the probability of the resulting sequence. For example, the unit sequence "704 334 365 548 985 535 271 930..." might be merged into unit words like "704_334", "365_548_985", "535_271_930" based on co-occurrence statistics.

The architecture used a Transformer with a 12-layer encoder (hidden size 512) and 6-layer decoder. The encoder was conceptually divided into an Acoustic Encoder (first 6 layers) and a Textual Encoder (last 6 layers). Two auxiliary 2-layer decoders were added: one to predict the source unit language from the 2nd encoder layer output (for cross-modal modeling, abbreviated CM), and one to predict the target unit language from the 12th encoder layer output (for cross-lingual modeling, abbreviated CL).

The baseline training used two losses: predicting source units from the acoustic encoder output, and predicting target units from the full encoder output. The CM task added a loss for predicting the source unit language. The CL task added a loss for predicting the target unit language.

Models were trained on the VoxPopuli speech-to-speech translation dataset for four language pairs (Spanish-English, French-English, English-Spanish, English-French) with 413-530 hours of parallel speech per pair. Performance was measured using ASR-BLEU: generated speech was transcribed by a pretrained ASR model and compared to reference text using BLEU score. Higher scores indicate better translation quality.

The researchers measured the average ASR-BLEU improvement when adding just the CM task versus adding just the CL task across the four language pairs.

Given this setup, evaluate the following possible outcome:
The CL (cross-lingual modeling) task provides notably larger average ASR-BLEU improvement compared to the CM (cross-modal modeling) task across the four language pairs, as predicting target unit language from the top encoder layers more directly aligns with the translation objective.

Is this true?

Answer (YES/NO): YES